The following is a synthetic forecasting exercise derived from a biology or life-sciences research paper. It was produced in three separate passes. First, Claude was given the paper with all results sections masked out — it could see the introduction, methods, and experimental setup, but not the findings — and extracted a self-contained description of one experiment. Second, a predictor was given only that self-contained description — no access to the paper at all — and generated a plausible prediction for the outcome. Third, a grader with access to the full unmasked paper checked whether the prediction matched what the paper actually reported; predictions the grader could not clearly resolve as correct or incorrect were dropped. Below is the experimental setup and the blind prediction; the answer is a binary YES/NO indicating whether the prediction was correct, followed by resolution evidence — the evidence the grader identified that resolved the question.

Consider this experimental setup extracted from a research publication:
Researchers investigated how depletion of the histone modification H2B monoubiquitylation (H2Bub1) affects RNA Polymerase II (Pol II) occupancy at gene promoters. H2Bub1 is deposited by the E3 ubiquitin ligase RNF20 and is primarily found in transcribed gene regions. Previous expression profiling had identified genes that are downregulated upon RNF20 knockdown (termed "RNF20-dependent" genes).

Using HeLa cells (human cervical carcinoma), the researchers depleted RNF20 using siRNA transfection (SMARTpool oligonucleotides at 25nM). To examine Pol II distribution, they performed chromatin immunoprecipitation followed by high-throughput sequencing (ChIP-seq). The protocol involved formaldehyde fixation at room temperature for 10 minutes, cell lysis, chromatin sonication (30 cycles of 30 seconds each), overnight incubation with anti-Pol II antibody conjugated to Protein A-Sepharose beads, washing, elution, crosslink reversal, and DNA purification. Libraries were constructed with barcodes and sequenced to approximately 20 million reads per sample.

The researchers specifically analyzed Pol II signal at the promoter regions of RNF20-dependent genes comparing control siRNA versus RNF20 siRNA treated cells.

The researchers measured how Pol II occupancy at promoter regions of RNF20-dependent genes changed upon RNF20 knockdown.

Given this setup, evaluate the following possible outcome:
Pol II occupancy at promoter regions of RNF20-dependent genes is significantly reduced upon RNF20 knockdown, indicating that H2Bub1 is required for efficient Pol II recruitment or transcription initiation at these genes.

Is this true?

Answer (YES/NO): YES